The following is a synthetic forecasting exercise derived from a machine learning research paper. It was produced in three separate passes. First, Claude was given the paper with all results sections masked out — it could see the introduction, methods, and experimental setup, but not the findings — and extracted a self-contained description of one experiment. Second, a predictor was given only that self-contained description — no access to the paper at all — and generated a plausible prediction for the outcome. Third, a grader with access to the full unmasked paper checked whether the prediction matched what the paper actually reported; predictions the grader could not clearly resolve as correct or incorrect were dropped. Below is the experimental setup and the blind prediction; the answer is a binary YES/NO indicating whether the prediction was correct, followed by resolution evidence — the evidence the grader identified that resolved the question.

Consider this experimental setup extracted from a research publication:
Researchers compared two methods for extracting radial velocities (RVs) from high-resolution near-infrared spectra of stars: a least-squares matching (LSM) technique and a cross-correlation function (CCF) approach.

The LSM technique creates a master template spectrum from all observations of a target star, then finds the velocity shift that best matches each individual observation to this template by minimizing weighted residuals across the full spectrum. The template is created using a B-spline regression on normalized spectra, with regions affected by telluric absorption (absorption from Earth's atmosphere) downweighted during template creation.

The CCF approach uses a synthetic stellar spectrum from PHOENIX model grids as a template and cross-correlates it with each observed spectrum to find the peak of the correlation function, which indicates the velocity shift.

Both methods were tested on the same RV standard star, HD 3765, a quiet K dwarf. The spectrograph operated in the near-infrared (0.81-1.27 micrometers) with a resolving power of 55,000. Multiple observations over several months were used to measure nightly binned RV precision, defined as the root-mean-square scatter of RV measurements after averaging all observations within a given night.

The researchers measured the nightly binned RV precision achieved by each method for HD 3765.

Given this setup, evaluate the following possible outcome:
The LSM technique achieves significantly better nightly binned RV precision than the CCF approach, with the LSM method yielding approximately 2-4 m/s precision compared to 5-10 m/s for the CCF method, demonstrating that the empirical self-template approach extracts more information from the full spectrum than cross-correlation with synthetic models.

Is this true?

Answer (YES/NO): NO